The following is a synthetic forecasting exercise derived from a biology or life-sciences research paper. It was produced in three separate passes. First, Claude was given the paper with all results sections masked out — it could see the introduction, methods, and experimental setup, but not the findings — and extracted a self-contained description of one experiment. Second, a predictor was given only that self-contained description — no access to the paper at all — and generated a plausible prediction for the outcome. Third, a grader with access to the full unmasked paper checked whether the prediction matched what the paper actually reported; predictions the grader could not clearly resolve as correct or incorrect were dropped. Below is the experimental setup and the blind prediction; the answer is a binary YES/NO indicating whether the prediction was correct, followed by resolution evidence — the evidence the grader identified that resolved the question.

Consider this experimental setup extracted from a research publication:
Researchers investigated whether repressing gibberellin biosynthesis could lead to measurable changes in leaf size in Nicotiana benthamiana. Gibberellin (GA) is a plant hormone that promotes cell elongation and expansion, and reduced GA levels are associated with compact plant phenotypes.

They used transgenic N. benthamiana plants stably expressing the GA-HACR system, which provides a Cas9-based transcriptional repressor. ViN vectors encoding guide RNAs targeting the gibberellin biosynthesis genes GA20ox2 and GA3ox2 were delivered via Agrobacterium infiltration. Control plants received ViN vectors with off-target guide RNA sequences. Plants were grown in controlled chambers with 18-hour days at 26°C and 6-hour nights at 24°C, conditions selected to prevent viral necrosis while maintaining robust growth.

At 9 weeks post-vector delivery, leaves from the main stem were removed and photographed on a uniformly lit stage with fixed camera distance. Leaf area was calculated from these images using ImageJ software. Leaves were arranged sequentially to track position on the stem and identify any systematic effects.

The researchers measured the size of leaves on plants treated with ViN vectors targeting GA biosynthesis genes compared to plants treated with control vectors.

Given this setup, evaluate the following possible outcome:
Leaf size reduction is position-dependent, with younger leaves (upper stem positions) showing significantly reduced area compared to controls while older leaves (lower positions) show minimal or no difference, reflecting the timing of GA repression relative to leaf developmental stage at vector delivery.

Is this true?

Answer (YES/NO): NO